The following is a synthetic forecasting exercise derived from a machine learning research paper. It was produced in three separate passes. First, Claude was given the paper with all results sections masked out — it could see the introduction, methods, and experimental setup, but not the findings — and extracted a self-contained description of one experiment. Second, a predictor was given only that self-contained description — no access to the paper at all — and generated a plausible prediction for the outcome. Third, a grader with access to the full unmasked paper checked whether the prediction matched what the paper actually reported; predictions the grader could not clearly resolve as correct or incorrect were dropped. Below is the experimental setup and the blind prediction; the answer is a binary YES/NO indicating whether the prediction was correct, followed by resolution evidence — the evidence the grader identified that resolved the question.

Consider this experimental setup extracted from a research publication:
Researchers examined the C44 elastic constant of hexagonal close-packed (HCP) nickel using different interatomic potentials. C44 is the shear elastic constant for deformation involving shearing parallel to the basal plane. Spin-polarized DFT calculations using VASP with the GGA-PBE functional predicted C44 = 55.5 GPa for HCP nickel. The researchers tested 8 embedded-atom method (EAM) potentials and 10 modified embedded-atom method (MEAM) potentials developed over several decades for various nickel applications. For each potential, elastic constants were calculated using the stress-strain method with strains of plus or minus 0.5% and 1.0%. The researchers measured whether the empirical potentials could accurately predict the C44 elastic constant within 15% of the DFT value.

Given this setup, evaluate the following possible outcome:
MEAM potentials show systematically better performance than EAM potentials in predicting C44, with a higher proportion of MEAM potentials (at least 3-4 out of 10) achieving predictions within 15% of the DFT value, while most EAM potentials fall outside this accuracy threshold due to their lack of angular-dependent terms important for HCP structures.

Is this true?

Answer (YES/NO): NO